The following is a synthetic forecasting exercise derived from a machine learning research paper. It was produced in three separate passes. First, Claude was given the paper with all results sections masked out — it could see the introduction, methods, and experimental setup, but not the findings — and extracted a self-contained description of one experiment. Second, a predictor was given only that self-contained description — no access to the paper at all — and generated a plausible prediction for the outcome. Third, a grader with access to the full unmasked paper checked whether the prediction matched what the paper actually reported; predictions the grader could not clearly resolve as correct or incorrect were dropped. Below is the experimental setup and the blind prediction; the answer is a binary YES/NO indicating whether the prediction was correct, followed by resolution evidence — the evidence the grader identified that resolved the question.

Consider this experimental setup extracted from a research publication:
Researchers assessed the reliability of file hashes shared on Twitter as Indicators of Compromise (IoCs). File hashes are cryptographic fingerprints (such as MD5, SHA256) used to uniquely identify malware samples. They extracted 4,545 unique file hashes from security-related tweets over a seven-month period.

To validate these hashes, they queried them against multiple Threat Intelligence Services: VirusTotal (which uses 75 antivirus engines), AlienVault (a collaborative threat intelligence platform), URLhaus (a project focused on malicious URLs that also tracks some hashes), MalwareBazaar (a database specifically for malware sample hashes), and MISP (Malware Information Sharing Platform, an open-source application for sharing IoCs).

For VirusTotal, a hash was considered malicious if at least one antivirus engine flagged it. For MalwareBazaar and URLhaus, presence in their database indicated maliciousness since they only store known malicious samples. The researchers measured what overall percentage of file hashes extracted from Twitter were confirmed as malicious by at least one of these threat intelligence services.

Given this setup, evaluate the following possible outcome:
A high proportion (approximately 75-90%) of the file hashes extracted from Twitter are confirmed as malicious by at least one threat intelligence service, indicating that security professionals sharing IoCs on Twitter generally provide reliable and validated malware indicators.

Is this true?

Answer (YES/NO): NO